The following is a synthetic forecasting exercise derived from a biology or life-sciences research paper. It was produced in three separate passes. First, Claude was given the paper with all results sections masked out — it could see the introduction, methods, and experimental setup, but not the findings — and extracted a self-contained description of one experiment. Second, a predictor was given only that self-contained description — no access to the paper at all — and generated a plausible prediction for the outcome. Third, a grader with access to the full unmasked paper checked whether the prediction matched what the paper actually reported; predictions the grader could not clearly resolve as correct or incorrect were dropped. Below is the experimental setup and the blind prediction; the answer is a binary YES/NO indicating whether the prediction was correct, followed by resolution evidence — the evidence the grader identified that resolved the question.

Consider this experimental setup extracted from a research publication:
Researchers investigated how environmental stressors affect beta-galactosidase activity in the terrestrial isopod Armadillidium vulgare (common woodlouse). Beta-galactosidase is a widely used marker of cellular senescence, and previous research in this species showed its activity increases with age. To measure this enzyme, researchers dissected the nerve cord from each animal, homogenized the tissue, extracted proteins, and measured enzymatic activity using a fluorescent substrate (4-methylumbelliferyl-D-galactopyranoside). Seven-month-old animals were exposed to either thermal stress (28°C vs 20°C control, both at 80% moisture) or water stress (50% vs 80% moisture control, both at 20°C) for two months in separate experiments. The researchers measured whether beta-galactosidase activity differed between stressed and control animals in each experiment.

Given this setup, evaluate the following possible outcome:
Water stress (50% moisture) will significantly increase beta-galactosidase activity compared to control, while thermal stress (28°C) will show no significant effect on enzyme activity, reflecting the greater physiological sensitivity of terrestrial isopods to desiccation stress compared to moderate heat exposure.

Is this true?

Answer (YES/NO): NO